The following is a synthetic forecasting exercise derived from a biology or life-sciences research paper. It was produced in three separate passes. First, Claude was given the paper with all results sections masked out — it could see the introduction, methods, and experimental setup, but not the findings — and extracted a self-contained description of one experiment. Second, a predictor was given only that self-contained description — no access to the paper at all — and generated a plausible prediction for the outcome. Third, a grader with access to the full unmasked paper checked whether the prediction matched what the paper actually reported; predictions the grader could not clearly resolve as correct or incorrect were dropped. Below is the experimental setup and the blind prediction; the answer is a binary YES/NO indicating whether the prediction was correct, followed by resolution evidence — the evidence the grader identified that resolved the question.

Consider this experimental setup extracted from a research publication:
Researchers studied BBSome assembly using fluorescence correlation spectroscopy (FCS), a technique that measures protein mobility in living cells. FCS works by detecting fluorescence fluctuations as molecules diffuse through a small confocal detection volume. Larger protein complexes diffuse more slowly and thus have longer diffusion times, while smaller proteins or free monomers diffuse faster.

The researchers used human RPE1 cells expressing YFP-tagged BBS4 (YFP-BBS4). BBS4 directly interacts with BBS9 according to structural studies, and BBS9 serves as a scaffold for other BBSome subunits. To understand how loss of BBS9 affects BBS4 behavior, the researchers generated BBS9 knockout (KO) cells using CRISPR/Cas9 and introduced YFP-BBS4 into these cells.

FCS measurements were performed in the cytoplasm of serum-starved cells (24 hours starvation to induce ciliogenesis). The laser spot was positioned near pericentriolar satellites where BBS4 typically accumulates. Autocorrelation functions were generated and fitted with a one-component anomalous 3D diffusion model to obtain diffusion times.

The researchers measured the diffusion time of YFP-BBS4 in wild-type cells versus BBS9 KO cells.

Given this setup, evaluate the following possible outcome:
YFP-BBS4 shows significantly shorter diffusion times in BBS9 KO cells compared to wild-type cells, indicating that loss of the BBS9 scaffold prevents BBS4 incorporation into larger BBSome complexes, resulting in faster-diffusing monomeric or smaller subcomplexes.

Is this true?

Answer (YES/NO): YES